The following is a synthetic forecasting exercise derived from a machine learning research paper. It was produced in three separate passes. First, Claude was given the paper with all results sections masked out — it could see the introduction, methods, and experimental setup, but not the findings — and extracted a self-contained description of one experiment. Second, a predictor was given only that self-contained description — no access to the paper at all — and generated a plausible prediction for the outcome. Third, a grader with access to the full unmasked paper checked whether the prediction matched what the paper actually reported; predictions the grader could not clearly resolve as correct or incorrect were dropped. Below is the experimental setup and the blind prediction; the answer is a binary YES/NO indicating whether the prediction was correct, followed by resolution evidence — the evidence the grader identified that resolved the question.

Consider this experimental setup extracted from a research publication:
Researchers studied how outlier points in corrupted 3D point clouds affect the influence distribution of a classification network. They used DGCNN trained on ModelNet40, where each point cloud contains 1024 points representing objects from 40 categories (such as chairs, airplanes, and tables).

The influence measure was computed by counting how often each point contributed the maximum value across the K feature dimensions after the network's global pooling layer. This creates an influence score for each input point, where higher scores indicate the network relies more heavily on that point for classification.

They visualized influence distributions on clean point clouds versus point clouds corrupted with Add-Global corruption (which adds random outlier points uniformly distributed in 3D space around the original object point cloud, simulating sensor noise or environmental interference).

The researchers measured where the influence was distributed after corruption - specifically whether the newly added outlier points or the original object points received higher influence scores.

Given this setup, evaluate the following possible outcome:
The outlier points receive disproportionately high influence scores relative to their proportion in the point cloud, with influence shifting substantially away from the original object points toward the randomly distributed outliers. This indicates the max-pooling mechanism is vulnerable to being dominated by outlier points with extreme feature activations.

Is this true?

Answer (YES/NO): YES